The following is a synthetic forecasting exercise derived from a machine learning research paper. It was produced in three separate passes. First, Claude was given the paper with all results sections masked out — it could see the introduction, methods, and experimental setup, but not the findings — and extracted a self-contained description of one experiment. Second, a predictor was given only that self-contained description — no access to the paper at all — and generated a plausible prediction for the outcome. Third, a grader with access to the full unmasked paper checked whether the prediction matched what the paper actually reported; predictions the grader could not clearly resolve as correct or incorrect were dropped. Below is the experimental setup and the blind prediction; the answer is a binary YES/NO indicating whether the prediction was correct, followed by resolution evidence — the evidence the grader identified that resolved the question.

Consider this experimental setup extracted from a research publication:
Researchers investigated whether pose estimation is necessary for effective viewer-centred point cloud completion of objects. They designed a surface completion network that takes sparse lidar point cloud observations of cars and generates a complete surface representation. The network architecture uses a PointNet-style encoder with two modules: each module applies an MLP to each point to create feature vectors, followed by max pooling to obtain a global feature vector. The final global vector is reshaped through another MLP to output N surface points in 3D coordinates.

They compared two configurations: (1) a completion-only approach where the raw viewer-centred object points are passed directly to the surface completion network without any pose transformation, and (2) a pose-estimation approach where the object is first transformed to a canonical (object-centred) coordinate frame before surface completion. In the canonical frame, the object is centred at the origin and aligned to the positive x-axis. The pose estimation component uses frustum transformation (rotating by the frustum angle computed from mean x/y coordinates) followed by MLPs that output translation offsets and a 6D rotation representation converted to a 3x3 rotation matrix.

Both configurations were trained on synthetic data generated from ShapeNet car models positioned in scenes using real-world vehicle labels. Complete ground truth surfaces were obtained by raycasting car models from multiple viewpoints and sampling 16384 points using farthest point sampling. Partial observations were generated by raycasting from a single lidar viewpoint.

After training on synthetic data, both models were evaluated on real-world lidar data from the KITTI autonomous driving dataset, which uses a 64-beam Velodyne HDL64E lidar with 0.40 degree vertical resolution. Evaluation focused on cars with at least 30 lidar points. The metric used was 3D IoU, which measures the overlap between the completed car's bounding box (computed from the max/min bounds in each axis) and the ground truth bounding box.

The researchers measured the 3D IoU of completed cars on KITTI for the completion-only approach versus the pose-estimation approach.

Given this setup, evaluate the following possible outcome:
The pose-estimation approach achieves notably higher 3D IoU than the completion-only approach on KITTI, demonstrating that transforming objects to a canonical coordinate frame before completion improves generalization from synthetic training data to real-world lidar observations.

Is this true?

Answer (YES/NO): YES